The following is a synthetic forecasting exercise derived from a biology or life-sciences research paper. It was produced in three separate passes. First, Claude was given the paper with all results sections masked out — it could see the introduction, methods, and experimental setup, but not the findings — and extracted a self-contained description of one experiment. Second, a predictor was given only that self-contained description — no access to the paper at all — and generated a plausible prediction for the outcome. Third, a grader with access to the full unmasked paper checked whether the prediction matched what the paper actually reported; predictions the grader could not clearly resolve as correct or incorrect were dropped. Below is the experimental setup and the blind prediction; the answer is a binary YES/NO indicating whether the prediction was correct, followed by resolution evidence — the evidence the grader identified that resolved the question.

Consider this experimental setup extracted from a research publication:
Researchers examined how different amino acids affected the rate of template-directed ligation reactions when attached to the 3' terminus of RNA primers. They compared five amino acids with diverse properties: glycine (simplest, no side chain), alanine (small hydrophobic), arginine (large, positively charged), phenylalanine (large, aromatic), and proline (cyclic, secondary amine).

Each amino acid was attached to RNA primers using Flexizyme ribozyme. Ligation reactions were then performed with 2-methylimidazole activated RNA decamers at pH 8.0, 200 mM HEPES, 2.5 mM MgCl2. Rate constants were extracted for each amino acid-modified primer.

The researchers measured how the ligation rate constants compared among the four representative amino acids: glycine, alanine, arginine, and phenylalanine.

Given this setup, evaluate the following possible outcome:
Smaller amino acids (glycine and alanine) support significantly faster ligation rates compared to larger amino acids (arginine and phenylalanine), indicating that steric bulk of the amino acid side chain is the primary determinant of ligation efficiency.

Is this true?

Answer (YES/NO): NO